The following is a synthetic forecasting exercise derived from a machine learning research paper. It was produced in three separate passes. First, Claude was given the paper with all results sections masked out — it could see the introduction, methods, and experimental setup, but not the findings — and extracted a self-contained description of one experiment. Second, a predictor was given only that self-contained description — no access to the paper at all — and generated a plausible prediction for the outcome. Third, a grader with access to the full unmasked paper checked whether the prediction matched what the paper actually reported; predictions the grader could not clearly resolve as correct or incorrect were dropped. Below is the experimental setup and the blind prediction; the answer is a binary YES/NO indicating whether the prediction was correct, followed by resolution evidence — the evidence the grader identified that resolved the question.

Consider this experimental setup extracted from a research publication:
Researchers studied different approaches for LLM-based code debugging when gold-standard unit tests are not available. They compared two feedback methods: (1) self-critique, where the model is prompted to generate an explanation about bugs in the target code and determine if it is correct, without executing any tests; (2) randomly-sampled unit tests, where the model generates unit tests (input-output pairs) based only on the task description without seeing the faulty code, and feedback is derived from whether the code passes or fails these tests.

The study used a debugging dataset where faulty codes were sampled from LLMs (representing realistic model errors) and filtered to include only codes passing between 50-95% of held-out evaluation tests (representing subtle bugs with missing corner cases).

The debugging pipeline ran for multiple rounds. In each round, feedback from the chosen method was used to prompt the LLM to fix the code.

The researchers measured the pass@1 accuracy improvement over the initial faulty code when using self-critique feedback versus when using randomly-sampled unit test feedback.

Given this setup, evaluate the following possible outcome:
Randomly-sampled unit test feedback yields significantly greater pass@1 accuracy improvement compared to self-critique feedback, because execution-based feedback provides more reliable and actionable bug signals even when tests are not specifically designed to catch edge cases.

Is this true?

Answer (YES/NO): NO